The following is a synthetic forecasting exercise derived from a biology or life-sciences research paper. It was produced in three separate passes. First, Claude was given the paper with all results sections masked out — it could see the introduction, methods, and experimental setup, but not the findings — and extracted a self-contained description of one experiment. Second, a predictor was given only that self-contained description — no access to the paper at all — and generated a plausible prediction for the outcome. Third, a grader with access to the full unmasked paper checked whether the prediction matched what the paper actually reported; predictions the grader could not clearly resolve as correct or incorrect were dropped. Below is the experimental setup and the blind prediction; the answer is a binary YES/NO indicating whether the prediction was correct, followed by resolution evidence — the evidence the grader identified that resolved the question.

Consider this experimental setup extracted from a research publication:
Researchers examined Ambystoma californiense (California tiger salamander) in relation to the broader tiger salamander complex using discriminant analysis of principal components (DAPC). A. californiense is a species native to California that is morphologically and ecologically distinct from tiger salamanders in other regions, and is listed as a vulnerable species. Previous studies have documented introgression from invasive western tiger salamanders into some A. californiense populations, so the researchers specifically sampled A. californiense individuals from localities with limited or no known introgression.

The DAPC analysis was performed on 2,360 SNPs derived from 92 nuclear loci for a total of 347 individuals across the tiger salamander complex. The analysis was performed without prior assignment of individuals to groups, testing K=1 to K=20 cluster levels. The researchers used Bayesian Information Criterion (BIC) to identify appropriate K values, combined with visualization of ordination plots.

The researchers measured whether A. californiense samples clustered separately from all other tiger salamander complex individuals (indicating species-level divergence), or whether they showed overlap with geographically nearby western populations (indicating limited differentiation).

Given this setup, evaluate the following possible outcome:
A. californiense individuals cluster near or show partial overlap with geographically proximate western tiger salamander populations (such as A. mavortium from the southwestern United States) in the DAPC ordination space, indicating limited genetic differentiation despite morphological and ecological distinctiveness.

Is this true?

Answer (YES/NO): NO